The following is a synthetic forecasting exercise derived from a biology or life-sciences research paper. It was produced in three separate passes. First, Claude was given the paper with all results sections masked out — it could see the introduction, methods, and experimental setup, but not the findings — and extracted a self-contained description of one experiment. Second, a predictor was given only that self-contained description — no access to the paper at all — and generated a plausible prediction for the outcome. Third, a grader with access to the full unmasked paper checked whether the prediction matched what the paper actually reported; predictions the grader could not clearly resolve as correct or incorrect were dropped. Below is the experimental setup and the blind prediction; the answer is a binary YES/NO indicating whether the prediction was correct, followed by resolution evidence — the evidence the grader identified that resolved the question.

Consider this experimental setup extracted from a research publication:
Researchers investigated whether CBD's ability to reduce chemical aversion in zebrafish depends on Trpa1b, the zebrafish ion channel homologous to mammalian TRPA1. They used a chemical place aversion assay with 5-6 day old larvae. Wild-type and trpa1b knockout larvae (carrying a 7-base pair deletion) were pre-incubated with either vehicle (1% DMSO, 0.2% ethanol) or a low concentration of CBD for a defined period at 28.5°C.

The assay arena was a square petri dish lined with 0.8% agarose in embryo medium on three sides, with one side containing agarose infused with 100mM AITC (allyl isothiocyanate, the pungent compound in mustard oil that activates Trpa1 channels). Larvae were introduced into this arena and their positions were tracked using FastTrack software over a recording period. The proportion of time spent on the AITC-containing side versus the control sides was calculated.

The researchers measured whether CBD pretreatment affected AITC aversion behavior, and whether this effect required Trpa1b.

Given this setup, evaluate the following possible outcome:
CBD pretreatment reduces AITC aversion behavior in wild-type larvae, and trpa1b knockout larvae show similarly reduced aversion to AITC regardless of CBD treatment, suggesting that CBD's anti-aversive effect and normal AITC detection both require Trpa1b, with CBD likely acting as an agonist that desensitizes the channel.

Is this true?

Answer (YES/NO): NO